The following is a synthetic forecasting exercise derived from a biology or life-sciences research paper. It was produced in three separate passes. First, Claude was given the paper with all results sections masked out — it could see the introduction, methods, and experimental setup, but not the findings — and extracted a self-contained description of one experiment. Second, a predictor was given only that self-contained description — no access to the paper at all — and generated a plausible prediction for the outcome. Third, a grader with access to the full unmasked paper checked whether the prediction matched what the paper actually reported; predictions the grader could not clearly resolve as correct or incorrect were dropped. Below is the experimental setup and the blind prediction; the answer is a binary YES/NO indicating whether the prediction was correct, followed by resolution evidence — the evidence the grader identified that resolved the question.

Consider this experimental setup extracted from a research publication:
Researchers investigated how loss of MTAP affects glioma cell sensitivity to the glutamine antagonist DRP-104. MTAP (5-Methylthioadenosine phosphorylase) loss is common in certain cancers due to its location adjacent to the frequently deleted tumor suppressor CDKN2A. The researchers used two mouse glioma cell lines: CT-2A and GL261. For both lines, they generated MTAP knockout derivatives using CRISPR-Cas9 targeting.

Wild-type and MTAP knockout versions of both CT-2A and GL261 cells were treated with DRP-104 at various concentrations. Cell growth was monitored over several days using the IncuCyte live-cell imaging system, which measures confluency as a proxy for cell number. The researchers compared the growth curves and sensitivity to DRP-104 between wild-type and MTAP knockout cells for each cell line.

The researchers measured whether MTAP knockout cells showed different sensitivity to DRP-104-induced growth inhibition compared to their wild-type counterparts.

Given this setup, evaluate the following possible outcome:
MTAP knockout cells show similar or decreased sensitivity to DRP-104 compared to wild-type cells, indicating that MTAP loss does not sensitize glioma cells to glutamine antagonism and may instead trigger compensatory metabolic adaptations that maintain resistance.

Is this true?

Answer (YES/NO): NO